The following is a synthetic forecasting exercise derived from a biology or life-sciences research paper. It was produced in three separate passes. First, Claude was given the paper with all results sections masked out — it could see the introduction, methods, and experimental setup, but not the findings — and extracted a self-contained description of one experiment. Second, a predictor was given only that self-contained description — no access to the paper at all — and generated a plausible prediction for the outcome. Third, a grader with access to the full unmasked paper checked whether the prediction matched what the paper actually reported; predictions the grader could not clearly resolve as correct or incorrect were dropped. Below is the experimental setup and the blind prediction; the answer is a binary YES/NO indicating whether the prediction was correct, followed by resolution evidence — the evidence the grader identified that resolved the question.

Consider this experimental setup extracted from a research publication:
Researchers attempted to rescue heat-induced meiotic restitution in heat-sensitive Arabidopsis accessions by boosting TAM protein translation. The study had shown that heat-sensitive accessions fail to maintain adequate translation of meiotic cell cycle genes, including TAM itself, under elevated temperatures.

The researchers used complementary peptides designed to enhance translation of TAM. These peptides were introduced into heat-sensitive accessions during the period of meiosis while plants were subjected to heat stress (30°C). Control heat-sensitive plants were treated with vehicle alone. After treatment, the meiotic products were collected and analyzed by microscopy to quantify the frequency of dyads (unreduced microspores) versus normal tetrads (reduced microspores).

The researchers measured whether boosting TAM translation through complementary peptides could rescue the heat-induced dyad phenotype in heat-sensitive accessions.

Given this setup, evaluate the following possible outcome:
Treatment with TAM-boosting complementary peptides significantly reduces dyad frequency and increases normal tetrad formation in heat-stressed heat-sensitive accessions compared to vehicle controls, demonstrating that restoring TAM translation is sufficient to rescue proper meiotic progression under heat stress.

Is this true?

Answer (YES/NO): NO